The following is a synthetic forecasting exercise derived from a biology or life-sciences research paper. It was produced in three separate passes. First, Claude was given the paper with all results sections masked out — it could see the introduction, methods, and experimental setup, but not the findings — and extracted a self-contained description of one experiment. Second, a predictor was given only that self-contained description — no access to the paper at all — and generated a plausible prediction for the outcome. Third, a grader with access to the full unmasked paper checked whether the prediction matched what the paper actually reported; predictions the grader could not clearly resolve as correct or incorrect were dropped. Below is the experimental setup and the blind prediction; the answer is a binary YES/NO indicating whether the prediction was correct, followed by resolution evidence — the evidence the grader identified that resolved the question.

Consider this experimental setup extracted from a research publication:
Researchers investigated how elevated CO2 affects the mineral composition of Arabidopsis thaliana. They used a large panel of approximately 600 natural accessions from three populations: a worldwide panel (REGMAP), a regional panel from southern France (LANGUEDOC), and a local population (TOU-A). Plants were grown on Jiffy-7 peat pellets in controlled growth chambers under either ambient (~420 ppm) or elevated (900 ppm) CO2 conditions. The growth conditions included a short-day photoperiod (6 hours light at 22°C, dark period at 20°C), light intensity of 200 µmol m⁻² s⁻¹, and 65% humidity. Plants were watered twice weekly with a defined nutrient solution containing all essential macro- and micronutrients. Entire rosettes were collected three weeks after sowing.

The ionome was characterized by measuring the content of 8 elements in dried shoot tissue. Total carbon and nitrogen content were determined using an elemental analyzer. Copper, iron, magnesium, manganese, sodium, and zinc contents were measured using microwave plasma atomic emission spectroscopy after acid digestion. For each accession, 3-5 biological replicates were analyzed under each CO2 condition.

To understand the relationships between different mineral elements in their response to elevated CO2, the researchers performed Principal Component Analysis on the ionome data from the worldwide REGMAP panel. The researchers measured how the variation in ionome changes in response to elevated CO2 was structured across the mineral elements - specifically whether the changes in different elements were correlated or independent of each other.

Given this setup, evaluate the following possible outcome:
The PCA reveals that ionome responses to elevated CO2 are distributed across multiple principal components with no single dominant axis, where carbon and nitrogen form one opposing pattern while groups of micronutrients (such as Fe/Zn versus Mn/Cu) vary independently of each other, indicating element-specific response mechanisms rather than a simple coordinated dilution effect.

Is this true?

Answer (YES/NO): NO